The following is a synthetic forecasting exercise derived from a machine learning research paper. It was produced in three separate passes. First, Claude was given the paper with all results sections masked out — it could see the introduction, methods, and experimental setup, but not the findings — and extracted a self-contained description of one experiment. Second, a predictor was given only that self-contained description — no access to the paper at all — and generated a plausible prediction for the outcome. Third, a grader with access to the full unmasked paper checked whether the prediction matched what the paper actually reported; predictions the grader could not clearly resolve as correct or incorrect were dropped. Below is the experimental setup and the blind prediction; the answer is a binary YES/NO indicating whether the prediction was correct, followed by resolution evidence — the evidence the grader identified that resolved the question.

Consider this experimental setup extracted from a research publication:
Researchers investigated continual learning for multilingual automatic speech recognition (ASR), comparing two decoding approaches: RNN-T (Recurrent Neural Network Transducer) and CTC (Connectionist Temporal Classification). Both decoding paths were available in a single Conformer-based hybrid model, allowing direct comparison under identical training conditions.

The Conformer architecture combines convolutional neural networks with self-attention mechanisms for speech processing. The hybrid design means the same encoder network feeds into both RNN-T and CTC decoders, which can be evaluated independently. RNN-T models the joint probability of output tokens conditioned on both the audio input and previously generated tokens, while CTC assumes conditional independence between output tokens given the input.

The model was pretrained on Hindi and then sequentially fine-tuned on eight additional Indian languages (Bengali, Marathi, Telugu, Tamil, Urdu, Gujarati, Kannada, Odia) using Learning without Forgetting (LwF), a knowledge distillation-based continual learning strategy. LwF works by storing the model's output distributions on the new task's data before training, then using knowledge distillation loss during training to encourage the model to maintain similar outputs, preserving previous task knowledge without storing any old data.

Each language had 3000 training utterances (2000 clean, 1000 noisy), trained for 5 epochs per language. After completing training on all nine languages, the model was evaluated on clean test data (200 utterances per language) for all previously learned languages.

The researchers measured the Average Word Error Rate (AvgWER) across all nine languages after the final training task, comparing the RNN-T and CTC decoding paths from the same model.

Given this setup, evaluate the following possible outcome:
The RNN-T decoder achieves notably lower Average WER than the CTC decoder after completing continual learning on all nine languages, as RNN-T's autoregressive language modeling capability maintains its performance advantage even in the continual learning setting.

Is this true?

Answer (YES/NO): YES